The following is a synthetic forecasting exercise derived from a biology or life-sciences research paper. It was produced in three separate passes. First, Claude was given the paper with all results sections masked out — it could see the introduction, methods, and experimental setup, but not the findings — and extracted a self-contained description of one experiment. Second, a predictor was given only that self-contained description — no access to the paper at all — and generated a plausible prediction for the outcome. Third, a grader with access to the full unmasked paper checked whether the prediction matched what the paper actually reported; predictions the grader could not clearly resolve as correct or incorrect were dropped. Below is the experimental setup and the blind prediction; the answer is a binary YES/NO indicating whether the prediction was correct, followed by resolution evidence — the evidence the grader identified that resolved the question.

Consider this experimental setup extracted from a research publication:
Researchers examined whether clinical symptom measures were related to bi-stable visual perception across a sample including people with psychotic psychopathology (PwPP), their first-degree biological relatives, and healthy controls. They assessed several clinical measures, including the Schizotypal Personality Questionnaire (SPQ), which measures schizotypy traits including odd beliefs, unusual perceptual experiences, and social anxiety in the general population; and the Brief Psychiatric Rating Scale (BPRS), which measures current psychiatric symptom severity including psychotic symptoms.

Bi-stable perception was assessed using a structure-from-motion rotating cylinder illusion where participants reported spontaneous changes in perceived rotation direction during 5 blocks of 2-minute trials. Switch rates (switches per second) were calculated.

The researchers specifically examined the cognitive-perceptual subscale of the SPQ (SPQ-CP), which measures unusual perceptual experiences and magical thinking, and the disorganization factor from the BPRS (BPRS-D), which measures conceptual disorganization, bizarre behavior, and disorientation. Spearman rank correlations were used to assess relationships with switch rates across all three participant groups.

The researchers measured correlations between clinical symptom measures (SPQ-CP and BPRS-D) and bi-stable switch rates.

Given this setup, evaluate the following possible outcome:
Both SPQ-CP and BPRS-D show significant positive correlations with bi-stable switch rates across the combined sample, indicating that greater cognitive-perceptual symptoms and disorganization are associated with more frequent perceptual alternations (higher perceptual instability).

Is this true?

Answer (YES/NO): YES